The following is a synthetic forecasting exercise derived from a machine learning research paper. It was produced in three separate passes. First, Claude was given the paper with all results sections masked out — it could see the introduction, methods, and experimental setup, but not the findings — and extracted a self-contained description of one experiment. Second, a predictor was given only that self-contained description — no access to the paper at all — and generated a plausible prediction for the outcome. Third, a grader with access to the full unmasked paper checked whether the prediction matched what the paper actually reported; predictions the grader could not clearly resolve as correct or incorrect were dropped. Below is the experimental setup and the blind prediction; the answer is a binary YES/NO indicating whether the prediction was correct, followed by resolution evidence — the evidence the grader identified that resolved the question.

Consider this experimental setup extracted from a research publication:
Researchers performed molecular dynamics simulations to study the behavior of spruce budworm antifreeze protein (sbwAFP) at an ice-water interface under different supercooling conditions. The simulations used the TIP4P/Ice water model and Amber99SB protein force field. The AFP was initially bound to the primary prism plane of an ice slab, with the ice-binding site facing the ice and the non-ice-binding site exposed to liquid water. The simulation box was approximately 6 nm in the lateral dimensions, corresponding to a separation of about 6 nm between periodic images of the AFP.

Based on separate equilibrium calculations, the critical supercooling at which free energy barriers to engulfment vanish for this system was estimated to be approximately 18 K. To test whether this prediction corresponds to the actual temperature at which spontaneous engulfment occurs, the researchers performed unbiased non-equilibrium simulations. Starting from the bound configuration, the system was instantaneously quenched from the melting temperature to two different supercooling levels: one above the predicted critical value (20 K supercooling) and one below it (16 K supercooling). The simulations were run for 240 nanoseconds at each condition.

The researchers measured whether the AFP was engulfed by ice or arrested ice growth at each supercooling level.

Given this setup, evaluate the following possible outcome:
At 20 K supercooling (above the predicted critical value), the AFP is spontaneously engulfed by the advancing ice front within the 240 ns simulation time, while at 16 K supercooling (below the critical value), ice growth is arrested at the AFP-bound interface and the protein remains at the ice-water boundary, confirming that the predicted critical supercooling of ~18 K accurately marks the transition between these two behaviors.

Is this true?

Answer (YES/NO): YES